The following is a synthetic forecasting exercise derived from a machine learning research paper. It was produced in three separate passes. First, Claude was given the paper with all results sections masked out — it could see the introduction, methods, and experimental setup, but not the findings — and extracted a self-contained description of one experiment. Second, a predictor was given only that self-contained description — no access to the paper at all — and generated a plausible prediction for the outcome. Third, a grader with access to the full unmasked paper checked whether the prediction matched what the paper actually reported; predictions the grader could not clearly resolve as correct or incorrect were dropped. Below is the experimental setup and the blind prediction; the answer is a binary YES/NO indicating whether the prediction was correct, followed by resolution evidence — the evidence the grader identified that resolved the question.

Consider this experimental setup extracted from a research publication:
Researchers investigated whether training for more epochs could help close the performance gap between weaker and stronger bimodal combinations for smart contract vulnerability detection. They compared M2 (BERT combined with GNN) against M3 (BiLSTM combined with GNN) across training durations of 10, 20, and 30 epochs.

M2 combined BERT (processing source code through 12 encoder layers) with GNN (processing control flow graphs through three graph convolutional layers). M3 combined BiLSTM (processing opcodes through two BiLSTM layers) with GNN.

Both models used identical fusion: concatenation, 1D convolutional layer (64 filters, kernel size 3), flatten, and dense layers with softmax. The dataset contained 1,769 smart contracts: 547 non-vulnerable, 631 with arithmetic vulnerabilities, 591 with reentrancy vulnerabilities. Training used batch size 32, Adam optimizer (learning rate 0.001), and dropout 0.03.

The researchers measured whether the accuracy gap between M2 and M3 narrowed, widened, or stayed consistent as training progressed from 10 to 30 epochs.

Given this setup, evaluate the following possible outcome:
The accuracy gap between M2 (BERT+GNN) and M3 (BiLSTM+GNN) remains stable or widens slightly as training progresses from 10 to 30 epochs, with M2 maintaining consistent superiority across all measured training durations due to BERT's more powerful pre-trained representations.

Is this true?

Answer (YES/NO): NO